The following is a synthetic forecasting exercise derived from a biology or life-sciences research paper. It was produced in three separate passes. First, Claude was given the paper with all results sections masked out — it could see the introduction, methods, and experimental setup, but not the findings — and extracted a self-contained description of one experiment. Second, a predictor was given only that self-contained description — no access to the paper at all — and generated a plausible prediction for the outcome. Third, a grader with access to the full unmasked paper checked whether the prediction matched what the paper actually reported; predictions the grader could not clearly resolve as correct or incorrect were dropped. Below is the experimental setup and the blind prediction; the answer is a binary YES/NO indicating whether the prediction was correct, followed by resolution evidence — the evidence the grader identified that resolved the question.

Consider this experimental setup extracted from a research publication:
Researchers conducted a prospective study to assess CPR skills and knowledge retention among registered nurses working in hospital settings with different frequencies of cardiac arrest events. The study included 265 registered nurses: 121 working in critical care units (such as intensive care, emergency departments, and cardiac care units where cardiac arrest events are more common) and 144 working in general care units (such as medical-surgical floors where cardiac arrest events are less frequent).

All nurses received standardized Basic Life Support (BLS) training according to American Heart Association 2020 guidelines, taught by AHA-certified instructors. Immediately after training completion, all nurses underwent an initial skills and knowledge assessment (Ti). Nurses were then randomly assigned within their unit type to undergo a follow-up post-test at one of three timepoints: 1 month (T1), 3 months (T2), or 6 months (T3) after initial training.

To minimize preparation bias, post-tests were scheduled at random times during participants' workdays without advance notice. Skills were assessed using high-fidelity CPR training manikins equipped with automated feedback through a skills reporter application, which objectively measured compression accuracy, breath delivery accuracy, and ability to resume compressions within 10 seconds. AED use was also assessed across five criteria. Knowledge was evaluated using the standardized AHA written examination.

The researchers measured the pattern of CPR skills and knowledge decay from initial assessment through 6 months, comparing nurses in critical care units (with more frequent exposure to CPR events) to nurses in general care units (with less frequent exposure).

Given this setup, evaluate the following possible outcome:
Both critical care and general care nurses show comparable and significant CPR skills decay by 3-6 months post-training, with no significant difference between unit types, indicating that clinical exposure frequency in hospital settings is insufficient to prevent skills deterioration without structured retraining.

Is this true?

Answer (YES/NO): NO